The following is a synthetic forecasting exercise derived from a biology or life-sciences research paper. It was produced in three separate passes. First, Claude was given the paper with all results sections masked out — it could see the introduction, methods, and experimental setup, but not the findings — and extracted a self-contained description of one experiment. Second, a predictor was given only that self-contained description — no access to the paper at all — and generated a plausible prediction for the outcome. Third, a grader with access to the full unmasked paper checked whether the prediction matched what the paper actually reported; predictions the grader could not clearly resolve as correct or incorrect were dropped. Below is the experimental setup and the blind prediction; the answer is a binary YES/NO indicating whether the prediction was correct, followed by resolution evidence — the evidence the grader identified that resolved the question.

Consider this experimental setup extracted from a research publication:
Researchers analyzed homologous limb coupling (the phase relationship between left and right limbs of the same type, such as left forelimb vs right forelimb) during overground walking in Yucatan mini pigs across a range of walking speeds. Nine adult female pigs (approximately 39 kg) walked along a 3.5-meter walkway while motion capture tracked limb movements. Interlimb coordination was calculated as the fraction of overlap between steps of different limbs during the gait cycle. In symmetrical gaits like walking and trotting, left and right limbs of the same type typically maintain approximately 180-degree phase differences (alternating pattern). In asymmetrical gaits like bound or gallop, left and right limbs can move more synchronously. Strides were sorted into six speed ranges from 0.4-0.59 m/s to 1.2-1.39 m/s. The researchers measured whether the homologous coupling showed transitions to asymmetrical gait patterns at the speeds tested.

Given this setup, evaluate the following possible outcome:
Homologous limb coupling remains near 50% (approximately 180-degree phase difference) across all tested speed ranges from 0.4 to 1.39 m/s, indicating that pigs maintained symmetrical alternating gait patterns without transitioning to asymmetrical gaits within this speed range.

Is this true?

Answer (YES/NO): YES